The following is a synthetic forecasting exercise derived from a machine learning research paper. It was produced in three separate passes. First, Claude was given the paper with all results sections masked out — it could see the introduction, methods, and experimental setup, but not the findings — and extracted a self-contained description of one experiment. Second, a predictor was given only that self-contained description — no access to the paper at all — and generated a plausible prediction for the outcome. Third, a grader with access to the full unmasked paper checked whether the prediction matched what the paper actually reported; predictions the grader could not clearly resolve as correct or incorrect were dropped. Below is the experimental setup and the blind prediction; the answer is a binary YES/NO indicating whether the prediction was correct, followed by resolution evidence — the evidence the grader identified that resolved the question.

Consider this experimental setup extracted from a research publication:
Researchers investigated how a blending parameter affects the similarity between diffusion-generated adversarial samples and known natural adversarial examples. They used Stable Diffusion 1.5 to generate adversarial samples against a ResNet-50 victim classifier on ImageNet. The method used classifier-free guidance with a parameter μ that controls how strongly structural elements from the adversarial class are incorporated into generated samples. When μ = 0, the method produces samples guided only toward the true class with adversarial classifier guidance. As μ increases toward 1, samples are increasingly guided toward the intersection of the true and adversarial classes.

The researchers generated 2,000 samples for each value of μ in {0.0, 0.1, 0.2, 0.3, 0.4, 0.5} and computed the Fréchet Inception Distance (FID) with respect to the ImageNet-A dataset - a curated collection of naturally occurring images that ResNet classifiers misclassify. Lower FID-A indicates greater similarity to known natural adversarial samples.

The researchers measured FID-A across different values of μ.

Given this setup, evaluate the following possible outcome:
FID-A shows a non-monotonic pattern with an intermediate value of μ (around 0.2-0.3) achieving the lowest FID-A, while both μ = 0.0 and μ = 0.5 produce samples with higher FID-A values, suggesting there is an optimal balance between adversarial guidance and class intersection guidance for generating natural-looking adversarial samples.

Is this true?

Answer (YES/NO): YES